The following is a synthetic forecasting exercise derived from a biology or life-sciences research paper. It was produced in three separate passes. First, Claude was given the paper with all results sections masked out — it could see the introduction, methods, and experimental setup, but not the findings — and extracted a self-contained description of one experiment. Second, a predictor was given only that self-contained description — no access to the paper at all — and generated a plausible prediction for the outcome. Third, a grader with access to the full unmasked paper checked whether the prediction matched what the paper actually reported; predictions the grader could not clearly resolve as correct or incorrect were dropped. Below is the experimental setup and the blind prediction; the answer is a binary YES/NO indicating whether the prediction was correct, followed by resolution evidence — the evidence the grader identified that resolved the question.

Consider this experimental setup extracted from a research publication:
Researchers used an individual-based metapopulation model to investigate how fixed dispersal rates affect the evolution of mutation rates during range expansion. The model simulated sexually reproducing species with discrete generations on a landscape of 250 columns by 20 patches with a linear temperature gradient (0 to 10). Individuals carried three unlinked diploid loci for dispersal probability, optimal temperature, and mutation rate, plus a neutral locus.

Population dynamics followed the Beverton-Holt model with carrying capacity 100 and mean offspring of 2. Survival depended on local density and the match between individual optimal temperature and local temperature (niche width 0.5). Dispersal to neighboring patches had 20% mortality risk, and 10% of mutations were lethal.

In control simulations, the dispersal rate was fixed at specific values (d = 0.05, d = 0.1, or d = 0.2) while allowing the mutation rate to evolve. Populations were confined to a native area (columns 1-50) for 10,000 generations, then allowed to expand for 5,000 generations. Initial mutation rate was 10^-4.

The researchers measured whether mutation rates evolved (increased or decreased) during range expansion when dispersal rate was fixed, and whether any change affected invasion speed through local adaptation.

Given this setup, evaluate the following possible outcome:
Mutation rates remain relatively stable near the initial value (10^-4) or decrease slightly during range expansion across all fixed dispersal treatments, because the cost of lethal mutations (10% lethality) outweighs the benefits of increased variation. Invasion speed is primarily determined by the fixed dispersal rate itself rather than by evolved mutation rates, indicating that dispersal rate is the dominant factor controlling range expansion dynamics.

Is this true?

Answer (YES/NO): NO